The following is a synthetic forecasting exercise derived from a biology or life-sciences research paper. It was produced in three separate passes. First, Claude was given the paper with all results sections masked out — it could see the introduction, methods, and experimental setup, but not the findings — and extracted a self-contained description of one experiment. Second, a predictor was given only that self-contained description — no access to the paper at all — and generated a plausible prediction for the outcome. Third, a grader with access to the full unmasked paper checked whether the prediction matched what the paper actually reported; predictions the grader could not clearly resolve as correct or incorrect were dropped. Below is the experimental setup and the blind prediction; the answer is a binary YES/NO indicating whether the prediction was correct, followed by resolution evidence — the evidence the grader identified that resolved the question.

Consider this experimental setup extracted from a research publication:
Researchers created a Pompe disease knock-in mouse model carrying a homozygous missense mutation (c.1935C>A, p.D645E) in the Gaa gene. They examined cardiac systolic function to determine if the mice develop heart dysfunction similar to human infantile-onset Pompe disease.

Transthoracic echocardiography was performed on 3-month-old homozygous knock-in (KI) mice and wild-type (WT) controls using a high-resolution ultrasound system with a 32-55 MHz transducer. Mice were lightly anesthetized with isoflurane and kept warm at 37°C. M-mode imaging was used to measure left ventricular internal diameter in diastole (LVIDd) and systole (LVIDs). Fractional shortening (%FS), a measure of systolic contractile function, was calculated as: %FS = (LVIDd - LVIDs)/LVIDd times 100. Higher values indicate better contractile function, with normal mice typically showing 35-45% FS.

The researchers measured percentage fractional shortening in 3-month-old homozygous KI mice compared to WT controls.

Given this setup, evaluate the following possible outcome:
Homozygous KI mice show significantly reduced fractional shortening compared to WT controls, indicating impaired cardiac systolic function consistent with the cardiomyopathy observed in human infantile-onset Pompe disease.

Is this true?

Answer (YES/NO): NO